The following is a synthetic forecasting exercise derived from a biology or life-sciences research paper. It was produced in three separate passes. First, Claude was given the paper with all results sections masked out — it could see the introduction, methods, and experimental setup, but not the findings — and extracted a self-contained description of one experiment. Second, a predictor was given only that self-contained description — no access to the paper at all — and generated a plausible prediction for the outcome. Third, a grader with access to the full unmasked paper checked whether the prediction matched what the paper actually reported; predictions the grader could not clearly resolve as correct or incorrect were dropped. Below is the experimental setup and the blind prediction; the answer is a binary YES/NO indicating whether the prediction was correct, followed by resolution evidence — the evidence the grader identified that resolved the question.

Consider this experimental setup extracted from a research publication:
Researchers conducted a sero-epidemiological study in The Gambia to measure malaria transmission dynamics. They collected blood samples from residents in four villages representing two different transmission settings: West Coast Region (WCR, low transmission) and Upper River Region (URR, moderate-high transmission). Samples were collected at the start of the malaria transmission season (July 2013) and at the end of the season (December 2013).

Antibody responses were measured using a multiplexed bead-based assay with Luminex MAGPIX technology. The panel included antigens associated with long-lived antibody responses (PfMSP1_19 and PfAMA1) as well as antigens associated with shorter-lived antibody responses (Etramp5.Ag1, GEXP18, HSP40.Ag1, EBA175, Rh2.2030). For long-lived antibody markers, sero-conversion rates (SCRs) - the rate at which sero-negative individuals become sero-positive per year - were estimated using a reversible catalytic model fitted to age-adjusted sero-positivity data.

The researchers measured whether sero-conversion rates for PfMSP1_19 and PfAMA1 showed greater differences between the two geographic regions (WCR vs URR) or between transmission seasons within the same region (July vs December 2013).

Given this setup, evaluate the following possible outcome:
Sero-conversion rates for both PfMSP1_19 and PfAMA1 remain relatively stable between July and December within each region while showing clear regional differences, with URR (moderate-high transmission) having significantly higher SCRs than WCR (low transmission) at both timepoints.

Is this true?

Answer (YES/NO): NO